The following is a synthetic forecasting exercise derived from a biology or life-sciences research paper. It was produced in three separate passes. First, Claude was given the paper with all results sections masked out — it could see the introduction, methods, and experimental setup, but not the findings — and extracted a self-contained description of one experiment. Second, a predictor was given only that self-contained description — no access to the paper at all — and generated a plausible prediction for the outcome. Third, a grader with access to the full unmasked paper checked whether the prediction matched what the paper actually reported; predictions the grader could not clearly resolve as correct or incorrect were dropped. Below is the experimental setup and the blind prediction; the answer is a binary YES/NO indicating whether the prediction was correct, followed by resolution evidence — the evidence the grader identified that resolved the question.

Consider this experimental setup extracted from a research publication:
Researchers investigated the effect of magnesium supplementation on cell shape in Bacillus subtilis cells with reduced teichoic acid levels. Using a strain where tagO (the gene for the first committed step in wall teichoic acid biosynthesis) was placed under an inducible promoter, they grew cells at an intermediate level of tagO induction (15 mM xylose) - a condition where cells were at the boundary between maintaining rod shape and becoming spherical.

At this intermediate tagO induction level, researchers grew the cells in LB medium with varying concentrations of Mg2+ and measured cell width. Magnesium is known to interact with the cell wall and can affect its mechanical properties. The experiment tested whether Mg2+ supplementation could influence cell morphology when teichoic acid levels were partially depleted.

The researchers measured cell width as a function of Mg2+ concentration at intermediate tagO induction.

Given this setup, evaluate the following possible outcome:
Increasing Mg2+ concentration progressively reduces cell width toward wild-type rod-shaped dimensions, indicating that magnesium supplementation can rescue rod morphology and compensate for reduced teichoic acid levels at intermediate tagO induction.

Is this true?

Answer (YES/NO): YES